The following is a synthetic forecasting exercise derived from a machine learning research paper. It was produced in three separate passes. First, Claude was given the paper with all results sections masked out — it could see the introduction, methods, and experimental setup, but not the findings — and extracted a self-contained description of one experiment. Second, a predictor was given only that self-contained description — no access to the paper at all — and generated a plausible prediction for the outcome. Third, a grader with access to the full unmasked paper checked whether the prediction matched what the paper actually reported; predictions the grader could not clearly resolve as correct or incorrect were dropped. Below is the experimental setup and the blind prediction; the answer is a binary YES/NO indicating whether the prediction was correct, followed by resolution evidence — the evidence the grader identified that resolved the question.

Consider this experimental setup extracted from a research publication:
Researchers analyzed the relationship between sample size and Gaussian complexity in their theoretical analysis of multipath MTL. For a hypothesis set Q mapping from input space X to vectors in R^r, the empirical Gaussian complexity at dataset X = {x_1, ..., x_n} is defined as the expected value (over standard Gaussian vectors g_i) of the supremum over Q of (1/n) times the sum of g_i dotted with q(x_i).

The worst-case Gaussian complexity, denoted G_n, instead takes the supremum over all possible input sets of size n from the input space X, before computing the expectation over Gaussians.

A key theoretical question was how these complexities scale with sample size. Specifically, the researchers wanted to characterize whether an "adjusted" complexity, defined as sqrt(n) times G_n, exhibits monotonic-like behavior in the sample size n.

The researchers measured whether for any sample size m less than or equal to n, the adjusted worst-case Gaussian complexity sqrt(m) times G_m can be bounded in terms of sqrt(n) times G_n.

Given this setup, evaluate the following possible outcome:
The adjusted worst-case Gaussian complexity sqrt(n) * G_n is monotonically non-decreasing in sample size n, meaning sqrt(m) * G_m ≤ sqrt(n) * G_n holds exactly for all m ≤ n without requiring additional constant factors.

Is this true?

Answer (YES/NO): NO